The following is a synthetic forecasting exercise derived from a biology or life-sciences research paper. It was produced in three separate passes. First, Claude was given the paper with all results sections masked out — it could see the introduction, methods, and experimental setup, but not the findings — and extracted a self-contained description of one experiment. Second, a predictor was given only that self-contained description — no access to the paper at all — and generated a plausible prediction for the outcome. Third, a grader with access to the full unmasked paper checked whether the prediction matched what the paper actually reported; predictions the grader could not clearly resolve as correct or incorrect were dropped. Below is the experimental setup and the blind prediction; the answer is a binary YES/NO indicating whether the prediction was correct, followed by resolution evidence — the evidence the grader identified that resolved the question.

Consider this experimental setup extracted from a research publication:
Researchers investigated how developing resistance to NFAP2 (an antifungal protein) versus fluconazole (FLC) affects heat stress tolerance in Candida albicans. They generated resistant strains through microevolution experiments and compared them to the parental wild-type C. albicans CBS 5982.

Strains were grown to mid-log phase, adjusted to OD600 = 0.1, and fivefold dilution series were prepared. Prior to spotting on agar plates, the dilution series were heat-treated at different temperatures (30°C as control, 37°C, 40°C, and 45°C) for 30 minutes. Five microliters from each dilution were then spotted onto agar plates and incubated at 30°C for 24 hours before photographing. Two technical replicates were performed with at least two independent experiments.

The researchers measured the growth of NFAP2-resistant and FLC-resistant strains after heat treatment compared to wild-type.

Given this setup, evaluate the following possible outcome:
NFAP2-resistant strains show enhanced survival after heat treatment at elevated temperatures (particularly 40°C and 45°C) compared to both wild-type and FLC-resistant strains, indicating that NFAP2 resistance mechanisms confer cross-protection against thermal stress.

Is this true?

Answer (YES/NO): NO